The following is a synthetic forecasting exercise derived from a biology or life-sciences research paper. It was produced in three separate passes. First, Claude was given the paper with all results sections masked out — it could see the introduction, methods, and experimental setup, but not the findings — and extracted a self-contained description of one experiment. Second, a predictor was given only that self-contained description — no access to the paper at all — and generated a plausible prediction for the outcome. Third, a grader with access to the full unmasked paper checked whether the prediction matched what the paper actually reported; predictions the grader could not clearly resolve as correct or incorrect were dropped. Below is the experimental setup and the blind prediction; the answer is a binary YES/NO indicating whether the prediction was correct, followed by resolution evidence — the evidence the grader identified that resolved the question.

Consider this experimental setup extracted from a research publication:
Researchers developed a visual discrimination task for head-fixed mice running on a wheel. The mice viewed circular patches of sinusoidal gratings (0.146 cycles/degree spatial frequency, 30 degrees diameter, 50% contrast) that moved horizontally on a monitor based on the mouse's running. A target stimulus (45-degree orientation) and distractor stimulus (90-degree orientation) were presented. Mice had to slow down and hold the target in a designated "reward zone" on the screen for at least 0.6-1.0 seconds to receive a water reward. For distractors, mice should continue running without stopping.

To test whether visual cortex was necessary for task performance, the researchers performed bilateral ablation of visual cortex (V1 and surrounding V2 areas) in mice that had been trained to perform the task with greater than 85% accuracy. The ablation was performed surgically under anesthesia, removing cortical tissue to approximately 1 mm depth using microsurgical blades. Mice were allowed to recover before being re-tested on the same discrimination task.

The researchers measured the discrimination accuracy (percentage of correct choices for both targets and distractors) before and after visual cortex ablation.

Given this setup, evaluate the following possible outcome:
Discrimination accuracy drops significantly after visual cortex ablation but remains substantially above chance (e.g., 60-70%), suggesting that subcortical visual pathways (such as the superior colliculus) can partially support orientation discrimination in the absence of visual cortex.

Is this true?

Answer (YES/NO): NO